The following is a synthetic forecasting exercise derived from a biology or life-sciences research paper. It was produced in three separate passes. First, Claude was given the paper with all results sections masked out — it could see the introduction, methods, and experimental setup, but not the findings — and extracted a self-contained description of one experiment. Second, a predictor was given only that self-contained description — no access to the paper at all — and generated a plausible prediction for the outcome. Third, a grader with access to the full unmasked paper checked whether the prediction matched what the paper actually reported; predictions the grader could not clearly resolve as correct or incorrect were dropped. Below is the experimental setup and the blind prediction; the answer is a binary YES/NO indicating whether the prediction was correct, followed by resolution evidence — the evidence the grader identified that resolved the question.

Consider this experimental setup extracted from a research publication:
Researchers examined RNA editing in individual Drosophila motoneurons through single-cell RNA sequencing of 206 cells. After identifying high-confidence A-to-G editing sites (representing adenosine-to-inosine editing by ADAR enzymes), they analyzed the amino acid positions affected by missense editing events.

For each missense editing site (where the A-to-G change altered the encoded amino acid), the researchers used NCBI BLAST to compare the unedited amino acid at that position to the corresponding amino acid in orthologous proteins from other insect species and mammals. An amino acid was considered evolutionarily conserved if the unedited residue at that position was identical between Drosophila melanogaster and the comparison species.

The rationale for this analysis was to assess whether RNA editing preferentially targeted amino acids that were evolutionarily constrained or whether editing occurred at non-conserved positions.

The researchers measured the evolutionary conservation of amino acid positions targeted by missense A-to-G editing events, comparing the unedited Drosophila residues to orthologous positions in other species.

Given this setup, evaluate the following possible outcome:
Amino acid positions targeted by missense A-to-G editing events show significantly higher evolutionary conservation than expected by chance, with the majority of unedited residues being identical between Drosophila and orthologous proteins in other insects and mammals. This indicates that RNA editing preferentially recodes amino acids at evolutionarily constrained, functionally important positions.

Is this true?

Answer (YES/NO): YES